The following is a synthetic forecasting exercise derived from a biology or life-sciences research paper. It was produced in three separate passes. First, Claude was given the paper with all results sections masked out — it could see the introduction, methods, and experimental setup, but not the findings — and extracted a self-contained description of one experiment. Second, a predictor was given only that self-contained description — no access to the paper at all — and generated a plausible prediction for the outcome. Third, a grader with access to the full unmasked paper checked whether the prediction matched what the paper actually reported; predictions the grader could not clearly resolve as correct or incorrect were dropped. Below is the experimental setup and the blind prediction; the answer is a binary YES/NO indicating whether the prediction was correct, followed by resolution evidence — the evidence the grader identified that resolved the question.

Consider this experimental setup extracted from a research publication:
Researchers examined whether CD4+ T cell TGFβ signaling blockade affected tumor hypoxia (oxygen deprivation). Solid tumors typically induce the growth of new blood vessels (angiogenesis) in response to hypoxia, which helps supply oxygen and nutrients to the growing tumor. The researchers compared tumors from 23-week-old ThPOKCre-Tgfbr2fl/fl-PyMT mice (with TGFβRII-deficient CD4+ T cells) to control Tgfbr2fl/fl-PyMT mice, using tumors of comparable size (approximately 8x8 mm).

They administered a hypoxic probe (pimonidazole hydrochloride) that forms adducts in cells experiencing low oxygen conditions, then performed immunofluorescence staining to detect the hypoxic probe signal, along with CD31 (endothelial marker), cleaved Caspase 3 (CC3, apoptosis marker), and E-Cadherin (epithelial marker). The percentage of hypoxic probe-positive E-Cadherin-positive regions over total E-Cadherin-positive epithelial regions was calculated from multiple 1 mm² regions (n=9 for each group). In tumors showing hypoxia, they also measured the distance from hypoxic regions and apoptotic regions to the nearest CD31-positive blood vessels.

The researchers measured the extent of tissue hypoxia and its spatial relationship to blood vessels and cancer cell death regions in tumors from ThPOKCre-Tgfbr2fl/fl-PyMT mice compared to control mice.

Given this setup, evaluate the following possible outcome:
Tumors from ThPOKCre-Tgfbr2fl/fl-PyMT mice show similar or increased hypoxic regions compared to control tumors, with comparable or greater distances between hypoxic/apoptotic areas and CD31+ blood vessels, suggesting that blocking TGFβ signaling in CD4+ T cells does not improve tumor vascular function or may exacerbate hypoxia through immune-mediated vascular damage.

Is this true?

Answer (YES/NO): NO